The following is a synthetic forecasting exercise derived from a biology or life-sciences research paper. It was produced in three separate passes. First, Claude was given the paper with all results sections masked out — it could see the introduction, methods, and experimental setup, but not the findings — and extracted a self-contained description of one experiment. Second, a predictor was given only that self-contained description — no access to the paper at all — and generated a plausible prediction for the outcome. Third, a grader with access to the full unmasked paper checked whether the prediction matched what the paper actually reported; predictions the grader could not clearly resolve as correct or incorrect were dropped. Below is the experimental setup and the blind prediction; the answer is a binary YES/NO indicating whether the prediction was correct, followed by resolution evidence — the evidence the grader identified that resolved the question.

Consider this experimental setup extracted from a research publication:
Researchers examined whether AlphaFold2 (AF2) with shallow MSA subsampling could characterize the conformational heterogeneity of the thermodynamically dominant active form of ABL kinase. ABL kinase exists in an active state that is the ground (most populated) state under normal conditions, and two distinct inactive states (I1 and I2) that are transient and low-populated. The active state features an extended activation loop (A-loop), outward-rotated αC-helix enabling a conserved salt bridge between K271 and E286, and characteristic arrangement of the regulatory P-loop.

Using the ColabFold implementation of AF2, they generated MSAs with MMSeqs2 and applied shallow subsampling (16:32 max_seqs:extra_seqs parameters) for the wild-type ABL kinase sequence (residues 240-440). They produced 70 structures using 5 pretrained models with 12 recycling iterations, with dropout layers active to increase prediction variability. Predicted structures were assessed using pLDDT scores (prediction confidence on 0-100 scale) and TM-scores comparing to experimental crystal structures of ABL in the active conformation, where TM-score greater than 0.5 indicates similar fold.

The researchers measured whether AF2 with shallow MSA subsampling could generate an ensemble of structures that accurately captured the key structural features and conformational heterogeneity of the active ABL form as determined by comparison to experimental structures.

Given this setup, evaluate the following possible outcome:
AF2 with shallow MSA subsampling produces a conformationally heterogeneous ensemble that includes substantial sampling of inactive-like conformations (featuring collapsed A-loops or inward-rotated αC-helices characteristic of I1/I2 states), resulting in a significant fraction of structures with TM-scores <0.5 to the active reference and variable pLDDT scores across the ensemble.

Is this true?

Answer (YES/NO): NO